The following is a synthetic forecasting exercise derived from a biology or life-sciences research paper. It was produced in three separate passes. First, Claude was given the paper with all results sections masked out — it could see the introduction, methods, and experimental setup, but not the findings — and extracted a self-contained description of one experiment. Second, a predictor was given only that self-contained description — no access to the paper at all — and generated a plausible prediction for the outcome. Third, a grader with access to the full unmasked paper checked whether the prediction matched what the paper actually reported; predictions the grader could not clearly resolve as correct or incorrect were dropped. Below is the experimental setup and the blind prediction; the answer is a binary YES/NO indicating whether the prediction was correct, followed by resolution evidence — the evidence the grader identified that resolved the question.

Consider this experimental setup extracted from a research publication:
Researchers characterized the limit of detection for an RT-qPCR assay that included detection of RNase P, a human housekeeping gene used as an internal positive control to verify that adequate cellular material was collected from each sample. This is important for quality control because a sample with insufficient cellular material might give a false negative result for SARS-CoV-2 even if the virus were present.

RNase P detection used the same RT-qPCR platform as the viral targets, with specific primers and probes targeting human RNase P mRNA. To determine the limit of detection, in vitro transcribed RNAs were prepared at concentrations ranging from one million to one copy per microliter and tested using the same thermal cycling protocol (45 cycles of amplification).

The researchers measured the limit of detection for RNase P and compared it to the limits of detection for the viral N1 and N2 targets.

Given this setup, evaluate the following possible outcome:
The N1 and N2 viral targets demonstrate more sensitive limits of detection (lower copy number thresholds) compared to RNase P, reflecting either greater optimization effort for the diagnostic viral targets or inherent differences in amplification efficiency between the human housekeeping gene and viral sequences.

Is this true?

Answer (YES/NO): YES